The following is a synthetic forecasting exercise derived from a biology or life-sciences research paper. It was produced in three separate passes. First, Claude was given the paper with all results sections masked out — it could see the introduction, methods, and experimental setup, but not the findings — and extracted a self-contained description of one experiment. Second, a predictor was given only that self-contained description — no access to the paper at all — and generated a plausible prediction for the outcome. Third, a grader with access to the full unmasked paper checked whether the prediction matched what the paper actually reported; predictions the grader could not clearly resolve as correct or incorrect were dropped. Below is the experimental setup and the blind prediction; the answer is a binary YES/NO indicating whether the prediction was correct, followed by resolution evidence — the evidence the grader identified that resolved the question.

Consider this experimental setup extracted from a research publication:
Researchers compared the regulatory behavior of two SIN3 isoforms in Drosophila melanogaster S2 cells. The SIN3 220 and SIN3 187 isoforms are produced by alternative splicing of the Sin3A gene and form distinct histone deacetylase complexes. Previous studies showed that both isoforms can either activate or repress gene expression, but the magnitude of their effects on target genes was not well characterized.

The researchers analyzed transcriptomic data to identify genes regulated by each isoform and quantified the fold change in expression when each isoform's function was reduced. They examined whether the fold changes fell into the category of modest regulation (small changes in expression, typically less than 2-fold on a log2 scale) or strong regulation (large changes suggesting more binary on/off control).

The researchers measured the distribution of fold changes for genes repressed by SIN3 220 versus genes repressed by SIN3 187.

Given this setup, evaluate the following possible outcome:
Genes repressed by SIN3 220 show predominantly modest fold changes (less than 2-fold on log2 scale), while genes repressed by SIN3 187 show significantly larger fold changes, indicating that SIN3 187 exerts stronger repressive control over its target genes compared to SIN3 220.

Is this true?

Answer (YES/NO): NO